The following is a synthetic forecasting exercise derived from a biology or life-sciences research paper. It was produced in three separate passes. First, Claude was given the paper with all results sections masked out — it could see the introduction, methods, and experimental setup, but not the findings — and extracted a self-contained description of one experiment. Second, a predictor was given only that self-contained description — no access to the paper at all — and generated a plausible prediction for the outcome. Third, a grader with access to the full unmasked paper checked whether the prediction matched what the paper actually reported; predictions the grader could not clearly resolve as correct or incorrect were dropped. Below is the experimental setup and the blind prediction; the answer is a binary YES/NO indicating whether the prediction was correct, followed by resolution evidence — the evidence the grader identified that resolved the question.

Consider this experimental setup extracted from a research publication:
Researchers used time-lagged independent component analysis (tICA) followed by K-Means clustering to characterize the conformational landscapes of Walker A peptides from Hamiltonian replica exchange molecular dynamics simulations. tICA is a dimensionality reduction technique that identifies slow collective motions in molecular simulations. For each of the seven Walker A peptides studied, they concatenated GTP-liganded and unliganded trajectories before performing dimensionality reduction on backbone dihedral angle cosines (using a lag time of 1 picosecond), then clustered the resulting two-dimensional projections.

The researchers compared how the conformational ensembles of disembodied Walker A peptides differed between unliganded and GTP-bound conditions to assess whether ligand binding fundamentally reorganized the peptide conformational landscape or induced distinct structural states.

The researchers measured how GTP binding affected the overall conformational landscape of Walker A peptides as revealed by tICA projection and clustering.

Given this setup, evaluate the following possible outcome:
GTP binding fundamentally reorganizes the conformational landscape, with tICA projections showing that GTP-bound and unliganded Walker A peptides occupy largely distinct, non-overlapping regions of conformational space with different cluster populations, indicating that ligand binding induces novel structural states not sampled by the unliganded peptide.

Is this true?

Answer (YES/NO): NO